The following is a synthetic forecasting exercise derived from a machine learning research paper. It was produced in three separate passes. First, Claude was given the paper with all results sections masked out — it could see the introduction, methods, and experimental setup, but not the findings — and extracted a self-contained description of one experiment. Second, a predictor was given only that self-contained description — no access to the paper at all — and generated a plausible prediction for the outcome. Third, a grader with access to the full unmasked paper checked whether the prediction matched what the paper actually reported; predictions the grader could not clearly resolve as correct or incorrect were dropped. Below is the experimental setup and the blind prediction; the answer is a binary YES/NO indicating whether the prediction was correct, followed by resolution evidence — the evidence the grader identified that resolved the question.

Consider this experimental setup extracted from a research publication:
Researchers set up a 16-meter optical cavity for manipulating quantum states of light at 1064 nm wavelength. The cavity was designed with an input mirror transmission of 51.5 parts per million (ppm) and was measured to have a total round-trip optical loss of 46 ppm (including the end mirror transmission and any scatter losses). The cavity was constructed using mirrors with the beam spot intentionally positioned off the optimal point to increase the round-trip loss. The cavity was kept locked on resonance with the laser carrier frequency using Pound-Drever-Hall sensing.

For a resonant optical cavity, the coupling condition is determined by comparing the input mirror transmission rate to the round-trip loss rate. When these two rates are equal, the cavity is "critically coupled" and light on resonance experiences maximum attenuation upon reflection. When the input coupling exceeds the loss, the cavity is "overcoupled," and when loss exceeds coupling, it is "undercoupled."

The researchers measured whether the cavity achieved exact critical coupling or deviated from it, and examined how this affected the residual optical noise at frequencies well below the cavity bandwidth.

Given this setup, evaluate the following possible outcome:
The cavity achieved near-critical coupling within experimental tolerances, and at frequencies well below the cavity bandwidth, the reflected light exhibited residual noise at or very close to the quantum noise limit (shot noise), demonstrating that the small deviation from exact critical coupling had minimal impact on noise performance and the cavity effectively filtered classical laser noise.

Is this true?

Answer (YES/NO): NO